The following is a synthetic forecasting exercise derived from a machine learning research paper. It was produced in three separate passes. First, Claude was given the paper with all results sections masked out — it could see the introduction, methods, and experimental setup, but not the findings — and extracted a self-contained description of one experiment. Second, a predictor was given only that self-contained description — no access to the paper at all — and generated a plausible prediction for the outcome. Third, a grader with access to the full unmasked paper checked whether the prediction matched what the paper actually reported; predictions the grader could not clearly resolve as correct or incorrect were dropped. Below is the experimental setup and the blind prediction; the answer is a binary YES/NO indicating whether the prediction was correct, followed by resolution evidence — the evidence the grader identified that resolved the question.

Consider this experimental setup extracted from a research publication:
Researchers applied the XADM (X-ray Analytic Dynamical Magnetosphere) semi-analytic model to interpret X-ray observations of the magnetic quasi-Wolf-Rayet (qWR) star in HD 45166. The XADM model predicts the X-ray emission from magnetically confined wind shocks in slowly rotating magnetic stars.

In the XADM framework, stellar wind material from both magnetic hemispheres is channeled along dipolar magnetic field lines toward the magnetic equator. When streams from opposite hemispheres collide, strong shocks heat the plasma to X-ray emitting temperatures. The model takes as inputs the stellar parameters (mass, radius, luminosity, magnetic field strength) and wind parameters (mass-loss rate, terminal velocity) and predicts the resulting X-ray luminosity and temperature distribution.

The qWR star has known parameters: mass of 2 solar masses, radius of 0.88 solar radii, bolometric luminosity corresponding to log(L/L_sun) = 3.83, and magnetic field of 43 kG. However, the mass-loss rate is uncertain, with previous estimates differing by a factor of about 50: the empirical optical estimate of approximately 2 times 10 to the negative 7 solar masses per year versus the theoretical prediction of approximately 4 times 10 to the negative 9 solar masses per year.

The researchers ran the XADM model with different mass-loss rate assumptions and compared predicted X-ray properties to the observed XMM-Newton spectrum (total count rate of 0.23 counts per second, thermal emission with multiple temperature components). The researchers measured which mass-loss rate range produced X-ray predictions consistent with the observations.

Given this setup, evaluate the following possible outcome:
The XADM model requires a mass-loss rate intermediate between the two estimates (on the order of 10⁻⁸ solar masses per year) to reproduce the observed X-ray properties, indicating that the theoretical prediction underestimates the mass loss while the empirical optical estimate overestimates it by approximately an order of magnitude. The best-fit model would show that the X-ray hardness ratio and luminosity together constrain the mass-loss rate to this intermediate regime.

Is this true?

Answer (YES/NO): NO